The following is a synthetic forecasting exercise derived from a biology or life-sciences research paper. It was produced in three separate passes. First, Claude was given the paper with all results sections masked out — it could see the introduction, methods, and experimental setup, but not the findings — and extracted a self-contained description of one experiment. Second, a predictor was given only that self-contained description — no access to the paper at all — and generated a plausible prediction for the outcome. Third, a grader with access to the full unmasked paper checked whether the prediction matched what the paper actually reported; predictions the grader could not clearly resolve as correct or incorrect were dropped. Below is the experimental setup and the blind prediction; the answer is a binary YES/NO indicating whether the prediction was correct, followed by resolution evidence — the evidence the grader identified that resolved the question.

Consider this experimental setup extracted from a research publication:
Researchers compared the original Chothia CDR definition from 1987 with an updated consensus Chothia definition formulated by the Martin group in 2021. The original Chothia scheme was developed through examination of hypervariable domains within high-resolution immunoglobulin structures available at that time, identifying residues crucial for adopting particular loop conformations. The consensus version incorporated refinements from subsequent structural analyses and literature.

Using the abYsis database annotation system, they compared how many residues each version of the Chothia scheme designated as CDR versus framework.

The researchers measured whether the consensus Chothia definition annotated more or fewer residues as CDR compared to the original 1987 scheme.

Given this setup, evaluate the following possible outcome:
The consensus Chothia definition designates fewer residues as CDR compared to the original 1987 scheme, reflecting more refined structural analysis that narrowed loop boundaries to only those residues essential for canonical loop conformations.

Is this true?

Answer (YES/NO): YES